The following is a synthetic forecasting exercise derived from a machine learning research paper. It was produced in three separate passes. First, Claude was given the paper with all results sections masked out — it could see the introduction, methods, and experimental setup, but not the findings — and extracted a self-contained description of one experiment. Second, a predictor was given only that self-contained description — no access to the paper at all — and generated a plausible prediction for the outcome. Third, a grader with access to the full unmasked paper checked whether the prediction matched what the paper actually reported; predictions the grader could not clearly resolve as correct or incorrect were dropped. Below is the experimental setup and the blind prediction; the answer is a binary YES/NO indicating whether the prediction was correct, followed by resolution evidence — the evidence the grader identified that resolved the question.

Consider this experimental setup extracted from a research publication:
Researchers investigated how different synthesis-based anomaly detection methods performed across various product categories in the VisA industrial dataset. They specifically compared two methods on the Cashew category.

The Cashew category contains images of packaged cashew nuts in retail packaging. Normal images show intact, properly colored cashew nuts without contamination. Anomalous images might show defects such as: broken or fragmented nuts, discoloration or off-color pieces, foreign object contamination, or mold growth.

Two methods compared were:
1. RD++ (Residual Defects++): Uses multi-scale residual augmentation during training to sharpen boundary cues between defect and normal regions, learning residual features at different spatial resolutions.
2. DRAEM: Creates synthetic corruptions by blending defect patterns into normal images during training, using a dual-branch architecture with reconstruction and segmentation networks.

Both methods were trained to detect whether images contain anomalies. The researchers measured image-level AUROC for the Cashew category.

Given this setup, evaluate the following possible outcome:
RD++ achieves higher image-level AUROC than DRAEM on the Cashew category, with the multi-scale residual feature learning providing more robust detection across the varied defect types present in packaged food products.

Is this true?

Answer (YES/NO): YES